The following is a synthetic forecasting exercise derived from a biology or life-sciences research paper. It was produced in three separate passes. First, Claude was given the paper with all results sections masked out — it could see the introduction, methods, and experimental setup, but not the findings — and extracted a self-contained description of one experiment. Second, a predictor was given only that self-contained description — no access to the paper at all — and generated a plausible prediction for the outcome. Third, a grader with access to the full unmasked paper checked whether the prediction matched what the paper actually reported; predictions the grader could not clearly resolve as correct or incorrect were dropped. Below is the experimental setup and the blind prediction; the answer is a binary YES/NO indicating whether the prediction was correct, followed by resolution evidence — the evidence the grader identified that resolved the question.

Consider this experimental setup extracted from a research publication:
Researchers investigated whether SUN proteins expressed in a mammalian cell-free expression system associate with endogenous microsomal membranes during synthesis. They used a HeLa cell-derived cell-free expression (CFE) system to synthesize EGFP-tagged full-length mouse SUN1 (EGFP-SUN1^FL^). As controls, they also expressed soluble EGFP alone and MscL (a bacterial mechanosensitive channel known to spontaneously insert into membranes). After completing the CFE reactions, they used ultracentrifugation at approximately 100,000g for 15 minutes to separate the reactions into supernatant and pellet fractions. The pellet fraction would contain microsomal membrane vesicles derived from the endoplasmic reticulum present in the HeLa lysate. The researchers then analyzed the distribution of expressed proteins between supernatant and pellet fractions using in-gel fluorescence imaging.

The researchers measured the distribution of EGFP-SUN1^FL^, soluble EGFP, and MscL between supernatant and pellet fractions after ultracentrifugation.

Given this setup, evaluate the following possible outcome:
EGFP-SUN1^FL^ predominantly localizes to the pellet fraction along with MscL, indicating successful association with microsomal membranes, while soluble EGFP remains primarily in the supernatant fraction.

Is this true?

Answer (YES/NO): NO